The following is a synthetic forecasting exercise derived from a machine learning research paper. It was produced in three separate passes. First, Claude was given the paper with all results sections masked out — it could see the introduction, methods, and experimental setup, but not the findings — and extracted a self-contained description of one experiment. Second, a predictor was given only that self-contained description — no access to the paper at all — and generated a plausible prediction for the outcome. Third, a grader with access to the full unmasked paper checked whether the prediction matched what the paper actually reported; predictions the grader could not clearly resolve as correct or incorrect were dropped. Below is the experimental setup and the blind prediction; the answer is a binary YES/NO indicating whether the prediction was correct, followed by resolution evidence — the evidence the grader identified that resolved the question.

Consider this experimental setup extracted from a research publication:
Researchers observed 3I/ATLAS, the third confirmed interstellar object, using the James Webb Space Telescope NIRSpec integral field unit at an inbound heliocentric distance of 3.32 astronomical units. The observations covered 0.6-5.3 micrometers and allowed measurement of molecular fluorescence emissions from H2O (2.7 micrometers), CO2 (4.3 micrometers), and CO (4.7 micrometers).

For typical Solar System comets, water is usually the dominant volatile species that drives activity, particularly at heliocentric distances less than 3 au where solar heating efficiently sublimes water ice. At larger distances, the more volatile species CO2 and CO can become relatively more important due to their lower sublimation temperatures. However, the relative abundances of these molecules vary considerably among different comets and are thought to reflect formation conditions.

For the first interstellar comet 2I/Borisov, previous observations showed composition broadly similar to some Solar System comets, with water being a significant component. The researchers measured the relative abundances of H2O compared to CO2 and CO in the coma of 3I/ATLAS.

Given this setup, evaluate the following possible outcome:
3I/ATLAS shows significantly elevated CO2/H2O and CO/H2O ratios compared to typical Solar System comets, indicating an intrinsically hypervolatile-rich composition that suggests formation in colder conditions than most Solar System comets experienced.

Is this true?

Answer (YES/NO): NO